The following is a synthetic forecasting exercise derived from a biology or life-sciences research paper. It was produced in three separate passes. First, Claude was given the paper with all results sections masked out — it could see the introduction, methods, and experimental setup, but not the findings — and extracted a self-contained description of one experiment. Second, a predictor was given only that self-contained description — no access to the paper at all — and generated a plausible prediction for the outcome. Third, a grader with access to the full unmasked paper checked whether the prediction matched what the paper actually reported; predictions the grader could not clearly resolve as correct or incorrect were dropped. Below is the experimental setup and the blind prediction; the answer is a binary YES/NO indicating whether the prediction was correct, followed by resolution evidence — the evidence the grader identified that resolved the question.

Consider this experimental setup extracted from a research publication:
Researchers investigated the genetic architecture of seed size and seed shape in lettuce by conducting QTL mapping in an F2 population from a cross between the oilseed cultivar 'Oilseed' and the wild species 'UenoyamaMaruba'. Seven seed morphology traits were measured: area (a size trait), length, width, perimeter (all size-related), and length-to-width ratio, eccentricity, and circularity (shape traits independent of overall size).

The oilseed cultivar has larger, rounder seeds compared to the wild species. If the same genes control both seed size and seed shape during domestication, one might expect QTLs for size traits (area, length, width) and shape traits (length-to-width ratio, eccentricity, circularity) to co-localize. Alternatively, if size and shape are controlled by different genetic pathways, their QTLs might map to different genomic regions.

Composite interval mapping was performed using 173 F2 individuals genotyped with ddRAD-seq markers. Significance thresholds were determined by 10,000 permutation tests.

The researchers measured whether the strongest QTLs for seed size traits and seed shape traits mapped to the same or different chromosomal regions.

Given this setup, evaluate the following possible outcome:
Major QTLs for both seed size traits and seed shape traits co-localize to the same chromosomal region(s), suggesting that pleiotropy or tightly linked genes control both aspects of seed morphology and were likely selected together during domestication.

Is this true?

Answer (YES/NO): NO